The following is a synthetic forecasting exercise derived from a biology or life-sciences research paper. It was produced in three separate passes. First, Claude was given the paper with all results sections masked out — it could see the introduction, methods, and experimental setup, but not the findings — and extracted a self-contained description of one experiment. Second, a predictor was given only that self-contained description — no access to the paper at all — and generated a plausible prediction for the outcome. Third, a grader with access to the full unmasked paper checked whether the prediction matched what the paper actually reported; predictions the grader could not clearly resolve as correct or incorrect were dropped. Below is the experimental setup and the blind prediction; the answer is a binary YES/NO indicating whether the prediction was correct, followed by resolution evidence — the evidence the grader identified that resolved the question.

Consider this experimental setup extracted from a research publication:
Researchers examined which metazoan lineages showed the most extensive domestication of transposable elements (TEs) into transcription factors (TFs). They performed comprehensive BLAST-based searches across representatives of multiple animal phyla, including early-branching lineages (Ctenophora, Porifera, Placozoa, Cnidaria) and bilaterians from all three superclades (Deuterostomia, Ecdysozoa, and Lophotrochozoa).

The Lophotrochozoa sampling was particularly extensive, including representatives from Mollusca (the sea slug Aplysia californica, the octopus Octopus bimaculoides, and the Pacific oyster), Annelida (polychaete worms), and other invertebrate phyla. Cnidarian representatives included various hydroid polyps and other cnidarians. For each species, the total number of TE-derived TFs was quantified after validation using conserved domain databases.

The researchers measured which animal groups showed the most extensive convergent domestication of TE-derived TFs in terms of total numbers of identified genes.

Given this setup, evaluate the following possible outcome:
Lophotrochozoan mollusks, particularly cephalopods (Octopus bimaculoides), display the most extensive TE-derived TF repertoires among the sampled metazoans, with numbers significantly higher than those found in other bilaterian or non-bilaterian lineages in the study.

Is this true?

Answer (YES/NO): NO